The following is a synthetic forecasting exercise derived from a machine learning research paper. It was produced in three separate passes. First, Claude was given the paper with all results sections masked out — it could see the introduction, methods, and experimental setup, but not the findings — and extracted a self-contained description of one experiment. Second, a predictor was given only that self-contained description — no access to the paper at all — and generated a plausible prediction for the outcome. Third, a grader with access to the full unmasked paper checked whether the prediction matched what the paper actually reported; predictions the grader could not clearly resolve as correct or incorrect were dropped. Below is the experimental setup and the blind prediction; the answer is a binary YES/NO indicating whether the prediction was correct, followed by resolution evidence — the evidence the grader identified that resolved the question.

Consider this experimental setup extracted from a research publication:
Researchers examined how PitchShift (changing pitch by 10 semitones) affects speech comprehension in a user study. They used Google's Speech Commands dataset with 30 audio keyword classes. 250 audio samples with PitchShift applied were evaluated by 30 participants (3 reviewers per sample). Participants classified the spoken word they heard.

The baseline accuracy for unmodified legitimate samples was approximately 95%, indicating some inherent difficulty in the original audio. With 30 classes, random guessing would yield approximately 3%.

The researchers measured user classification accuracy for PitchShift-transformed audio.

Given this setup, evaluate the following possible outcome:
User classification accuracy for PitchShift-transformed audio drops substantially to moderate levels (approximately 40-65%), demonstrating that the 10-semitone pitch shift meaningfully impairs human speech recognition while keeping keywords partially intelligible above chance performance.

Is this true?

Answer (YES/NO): NO